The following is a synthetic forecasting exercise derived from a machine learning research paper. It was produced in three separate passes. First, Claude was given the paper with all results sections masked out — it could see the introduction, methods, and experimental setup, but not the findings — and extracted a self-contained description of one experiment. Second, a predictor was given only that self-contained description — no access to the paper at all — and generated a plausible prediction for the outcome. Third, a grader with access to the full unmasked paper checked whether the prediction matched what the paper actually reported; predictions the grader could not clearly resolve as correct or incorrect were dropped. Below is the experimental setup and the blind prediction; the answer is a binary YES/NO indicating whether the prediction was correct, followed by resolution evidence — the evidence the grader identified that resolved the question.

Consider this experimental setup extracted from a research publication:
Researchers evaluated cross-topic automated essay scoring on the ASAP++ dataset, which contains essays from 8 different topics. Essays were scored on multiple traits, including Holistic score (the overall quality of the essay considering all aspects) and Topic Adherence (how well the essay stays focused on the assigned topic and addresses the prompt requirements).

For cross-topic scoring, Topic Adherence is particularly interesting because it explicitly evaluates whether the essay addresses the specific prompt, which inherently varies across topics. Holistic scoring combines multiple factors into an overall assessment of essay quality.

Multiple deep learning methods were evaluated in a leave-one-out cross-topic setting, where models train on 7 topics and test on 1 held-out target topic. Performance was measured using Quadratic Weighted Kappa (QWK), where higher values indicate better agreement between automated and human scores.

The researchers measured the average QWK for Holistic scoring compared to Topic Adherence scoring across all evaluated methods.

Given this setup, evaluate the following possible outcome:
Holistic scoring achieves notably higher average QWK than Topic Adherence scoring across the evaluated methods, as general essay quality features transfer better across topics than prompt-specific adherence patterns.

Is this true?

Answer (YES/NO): YES